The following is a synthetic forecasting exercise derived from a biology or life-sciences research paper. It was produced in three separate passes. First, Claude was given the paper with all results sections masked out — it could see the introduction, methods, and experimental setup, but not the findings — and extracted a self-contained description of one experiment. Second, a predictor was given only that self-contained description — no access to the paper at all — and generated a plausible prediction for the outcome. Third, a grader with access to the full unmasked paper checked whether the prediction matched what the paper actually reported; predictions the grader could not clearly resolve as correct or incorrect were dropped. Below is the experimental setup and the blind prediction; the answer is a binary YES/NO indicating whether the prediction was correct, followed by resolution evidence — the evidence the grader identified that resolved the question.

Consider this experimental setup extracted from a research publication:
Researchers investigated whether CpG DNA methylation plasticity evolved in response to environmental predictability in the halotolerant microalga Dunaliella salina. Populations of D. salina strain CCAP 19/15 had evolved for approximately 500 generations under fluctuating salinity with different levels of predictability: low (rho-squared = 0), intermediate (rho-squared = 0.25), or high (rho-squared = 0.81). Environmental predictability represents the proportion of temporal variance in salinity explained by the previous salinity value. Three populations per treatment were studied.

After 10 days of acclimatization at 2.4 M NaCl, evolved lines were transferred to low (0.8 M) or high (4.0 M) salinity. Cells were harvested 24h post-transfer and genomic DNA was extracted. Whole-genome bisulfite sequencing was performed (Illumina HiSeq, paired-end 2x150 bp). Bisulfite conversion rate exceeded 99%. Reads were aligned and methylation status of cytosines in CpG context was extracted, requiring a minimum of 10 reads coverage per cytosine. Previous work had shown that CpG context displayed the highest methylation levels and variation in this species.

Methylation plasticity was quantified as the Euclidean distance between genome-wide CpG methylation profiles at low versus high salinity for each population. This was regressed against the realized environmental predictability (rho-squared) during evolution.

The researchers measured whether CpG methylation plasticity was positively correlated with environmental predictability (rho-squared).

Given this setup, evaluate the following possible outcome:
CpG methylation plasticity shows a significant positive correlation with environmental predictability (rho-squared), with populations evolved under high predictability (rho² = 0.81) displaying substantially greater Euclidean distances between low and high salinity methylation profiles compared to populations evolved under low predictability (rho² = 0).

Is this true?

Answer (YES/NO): NO